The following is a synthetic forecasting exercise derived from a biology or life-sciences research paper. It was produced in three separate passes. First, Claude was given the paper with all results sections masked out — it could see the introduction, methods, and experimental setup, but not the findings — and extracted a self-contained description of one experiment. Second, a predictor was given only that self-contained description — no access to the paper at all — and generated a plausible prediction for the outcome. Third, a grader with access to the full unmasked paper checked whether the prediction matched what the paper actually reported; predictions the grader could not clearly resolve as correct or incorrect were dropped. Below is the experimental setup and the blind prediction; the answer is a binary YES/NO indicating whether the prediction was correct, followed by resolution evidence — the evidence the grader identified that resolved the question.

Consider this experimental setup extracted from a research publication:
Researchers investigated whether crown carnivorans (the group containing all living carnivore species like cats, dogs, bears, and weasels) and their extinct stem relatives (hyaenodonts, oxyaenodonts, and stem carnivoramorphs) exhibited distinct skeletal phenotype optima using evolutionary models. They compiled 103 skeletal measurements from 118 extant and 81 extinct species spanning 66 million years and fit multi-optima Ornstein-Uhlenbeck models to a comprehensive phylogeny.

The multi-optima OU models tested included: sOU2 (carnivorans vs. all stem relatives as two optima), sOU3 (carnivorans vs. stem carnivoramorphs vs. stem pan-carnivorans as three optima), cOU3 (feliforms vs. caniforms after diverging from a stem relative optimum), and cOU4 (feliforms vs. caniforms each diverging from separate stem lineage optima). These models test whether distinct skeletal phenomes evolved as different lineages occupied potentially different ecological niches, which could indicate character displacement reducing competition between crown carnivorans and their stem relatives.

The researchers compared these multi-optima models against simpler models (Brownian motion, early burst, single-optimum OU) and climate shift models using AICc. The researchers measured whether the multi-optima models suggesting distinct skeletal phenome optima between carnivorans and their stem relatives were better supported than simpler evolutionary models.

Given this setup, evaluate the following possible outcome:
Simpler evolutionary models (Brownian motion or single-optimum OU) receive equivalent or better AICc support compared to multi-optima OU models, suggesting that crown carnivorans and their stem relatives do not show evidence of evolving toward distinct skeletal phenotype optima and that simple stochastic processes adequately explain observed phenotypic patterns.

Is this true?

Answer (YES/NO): NO